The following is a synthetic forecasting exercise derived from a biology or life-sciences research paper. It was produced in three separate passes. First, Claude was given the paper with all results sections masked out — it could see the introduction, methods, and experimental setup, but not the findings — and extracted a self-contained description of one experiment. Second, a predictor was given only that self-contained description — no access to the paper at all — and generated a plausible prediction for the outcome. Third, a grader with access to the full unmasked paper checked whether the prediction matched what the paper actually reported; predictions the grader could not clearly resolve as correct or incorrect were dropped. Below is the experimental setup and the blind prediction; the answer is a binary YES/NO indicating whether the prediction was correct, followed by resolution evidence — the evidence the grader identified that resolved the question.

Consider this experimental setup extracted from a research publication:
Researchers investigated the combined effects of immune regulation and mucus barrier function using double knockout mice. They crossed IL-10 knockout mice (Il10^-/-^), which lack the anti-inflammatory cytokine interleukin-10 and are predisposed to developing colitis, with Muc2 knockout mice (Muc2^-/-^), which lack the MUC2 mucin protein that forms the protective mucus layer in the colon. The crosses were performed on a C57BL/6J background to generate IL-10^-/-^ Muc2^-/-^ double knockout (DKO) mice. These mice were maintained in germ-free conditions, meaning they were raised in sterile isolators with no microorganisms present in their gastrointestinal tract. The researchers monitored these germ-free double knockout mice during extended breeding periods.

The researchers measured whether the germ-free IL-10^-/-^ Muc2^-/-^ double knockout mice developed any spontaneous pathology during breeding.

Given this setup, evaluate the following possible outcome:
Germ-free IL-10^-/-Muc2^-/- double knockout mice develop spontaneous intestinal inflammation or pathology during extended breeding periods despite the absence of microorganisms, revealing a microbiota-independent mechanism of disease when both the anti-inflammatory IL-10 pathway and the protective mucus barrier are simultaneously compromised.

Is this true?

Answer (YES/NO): YES